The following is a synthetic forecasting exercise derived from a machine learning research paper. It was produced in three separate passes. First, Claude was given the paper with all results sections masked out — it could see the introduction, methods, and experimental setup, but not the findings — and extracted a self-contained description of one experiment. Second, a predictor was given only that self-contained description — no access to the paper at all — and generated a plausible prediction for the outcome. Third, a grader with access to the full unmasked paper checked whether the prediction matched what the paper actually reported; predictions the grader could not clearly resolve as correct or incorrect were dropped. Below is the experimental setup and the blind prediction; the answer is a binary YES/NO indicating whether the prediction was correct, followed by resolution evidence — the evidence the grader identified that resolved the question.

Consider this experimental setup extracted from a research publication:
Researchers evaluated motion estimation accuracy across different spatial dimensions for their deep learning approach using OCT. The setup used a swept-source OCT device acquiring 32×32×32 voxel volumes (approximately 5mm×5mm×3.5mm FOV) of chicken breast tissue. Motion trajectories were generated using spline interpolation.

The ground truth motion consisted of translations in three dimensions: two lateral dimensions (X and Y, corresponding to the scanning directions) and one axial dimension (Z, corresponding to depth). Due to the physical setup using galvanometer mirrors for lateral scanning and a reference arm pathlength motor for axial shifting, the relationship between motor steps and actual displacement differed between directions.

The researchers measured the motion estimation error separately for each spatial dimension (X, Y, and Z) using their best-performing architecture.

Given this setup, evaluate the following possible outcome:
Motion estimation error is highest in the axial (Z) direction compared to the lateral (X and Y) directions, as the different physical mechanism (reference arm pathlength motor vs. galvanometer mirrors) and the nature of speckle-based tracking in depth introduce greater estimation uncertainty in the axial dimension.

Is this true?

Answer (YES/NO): NO